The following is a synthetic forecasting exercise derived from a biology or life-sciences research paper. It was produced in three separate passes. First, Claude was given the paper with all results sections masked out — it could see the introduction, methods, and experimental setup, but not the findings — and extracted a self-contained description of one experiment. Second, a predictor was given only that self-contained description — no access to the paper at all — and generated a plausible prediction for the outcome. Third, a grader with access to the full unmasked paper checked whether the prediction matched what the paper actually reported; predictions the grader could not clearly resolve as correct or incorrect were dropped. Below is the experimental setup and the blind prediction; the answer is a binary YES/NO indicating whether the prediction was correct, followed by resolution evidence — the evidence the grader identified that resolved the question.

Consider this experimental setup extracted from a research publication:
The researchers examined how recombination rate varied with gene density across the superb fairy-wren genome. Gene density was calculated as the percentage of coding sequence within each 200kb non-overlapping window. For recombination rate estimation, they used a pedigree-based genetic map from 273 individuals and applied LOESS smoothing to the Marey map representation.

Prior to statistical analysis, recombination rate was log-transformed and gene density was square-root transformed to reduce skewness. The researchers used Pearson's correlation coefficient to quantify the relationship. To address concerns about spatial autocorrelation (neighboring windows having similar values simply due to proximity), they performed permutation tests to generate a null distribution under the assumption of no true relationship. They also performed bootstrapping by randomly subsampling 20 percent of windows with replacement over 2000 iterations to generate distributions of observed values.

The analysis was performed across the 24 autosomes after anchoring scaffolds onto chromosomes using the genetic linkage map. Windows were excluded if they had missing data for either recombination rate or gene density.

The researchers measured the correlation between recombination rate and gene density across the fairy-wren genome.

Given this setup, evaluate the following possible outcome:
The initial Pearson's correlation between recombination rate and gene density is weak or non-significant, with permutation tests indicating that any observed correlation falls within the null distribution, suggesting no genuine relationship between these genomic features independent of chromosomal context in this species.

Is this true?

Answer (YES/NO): NO